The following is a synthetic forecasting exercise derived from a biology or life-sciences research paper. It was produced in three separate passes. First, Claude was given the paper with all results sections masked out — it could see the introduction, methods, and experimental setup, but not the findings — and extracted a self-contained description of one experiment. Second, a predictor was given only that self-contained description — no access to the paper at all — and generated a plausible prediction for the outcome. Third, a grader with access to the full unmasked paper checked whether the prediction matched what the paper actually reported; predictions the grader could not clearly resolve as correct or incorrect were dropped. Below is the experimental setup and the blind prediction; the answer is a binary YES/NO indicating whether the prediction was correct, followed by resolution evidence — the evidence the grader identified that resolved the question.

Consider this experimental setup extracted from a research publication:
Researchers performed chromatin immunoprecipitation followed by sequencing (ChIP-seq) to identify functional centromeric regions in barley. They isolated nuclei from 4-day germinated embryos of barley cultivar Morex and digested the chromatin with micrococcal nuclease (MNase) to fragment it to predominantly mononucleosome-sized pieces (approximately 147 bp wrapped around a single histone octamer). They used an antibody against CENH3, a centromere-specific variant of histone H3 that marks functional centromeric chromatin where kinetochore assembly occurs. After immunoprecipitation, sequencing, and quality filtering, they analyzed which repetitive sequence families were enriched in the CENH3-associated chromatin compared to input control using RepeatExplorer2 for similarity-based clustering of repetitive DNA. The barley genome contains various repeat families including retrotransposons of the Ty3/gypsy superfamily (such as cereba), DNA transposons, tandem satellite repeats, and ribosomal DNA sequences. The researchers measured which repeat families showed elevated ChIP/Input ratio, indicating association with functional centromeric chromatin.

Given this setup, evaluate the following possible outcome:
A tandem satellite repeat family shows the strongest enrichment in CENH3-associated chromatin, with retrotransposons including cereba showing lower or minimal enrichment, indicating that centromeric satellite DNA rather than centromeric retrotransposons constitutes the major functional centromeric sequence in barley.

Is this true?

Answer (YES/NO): NO